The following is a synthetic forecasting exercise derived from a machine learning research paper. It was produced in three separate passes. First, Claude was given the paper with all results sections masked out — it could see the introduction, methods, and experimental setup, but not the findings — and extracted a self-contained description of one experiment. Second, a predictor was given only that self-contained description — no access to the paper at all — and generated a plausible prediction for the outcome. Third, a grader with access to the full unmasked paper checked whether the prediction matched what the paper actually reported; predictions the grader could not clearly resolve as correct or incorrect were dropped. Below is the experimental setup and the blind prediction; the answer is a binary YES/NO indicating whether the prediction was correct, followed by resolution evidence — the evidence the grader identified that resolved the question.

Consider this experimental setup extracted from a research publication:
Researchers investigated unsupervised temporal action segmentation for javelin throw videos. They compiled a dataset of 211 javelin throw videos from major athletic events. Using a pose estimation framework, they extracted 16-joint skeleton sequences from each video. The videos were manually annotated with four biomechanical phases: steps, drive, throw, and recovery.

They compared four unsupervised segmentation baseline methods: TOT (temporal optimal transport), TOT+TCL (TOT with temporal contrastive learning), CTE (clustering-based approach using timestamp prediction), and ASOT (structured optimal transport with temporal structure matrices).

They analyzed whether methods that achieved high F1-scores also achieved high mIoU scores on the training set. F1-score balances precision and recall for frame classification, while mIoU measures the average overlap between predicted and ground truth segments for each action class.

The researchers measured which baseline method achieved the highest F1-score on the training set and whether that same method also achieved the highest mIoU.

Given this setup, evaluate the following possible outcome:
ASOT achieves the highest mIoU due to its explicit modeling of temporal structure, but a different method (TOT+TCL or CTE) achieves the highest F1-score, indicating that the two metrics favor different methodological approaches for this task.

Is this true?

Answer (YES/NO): NO